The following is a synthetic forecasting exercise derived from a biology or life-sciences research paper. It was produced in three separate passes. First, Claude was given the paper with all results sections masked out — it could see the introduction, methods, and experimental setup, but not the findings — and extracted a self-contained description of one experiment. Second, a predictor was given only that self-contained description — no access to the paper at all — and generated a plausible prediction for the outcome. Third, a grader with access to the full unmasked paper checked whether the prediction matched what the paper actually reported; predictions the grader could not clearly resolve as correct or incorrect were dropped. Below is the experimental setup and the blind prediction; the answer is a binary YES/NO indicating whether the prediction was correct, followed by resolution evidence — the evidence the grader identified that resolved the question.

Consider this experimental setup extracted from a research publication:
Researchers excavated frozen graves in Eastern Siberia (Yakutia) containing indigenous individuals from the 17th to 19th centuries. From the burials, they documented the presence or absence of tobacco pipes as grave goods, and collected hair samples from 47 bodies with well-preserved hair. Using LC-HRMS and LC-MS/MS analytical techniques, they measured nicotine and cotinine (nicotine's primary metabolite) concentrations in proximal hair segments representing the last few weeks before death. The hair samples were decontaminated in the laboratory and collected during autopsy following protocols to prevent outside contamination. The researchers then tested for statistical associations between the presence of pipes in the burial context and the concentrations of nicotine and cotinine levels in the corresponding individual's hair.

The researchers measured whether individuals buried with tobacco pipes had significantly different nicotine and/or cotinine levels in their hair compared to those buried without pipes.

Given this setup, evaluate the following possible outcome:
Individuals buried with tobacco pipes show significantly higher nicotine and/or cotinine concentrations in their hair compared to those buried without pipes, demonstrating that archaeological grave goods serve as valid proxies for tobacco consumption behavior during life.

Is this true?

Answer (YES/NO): YES